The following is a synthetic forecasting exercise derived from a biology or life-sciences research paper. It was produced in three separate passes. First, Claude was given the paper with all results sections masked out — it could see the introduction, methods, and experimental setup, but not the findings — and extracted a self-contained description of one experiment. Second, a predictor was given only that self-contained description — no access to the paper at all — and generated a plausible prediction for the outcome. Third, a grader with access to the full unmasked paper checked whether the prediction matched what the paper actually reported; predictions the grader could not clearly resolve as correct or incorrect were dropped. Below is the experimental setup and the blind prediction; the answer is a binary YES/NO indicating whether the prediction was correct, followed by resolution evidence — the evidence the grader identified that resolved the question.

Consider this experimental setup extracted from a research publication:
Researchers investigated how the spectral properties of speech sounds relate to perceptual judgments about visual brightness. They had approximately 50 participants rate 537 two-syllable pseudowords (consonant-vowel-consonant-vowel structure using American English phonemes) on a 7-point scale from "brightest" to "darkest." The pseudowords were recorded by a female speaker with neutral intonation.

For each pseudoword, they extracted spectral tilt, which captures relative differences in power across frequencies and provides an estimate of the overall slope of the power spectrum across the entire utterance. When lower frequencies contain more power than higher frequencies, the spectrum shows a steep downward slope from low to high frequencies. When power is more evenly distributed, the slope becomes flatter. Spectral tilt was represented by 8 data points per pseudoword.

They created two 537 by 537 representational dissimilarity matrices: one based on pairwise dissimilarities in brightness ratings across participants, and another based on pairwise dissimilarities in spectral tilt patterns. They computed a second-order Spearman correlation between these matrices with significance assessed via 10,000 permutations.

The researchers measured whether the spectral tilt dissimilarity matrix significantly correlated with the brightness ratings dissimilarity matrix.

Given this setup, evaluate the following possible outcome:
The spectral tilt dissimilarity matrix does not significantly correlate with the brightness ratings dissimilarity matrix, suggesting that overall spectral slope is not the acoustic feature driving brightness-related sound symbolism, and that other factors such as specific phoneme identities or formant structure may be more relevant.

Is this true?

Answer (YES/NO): NO